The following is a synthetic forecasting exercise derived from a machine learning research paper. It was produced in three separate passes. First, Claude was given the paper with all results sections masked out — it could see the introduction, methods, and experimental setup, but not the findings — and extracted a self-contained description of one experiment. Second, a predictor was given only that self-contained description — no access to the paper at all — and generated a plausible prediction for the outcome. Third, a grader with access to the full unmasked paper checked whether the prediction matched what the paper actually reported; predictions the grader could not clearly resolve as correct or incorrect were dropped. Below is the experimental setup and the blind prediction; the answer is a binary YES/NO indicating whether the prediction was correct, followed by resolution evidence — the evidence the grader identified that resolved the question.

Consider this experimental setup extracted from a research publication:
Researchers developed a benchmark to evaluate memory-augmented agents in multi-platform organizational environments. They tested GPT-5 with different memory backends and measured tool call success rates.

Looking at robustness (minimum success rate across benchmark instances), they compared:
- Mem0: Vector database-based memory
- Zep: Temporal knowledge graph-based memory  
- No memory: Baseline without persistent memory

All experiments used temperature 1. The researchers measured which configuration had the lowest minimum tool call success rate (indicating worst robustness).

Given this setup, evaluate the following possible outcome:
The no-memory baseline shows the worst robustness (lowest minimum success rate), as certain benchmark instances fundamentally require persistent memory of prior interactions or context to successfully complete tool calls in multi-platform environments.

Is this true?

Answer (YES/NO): YES